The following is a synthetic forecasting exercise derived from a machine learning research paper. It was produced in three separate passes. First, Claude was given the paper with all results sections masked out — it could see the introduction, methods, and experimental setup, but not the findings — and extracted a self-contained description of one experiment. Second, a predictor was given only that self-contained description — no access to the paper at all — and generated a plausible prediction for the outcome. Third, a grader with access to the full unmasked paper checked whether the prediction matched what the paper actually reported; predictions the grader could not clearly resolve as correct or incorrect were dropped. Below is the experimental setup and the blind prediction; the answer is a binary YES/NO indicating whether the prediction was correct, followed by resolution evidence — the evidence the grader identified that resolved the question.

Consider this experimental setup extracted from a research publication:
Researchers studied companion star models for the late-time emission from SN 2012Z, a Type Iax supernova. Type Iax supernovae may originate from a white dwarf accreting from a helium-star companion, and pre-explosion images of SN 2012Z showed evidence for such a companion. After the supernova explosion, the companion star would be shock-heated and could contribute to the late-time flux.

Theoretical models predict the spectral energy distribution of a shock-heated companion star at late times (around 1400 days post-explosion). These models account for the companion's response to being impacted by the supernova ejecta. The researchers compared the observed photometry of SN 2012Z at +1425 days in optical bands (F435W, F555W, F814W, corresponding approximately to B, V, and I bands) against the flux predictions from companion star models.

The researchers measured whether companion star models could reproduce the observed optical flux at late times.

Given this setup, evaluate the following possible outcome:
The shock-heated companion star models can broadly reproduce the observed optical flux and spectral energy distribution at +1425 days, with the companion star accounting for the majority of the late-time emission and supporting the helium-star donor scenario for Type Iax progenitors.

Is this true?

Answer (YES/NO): NO